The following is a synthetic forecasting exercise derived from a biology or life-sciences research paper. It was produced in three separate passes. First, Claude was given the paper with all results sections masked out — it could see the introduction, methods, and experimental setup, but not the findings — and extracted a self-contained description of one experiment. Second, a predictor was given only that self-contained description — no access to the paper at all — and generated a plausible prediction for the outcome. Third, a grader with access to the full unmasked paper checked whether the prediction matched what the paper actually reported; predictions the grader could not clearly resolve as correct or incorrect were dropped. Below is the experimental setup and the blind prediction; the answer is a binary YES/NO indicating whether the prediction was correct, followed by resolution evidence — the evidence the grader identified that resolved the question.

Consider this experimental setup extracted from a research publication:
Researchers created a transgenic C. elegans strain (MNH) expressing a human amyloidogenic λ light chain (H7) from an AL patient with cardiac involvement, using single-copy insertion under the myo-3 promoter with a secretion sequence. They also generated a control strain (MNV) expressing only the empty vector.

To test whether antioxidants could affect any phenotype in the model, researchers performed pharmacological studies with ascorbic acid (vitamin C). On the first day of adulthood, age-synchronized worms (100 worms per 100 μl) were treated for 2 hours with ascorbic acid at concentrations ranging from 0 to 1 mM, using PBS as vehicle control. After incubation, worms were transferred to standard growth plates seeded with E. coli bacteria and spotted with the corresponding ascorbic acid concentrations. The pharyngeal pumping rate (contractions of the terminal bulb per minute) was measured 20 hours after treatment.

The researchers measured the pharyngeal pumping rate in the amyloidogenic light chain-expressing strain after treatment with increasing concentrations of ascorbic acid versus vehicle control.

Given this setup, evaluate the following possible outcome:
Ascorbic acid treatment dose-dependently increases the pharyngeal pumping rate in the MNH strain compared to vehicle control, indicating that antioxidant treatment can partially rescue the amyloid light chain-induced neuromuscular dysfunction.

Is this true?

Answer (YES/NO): NO